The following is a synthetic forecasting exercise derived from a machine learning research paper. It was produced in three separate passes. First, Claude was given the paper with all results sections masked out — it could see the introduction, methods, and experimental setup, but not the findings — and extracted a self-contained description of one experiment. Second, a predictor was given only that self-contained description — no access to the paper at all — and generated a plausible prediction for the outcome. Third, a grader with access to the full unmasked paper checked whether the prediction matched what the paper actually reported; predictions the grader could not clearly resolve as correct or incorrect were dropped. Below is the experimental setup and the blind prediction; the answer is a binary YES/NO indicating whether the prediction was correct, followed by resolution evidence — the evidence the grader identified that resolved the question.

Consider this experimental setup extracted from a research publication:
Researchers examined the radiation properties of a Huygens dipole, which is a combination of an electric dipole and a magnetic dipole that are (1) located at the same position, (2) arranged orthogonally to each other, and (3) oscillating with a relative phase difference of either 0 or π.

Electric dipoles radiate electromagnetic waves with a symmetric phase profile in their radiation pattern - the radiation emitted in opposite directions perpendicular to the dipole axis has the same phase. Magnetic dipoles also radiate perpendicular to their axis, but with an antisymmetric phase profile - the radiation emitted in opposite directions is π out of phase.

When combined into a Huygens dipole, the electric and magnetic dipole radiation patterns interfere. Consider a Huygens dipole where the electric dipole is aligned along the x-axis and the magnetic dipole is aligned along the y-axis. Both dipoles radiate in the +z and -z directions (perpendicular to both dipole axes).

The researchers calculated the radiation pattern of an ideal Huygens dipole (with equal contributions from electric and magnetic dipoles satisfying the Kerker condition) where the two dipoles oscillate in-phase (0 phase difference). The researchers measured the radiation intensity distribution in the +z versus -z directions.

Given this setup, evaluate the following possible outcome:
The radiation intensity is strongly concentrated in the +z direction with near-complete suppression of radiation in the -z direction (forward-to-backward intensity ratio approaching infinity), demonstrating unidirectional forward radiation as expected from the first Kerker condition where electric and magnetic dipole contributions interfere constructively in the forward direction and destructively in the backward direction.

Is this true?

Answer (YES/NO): YES